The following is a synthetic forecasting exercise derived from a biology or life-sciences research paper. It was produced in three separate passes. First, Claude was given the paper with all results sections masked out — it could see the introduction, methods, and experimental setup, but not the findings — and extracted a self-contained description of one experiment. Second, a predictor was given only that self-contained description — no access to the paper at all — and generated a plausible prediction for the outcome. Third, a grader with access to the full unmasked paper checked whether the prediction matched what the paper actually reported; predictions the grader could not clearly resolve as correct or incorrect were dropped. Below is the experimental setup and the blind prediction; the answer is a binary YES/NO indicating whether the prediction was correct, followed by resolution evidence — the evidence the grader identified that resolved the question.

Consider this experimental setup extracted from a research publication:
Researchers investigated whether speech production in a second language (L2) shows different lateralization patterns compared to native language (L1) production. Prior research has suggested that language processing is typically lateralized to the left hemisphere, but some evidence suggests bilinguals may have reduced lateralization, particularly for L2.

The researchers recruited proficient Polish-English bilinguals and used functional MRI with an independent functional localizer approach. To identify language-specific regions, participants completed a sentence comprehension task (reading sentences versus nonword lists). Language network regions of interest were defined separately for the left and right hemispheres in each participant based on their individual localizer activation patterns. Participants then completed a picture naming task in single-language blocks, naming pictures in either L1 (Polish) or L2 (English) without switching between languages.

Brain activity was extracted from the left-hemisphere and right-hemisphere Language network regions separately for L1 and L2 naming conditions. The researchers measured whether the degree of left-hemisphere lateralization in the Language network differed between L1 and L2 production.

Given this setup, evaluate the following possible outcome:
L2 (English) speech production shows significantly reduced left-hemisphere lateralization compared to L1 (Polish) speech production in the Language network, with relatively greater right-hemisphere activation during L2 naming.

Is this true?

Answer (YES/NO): NO